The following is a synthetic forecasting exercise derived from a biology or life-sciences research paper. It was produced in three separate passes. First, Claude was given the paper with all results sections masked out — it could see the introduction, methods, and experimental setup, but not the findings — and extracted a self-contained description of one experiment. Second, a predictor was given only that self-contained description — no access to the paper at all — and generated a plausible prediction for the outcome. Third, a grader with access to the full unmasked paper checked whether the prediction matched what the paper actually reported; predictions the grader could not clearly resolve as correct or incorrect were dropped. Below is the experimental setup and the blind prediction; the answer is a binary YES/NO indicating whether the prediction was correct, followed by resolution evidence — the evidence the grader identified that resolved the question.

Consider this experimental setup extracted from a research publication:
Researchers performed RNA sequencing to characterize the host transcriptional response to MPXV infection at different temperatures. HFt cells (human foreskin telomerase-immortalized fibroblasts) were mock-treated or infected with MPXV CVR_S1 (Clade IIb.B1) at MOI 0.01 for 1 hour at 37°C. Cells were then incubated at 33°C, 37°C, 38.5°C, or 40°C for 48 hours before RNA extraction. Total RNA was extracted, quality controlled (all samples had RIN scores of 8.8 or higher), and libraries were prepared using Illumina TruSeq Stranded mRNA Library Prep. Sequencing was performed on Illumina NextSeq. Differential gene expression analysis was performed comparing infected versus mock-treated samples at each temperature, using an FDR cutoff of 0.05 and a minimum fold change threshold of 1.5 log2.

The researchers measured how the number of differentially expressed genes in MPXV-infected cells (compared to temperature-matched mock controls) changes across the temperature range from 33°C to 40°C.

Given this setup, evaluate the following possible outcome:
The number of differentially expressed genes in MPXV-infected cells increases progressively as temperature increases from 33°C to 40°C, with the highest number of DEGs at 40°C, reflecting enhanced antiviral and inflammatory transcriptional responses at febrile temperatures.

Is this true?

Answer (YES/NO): NO